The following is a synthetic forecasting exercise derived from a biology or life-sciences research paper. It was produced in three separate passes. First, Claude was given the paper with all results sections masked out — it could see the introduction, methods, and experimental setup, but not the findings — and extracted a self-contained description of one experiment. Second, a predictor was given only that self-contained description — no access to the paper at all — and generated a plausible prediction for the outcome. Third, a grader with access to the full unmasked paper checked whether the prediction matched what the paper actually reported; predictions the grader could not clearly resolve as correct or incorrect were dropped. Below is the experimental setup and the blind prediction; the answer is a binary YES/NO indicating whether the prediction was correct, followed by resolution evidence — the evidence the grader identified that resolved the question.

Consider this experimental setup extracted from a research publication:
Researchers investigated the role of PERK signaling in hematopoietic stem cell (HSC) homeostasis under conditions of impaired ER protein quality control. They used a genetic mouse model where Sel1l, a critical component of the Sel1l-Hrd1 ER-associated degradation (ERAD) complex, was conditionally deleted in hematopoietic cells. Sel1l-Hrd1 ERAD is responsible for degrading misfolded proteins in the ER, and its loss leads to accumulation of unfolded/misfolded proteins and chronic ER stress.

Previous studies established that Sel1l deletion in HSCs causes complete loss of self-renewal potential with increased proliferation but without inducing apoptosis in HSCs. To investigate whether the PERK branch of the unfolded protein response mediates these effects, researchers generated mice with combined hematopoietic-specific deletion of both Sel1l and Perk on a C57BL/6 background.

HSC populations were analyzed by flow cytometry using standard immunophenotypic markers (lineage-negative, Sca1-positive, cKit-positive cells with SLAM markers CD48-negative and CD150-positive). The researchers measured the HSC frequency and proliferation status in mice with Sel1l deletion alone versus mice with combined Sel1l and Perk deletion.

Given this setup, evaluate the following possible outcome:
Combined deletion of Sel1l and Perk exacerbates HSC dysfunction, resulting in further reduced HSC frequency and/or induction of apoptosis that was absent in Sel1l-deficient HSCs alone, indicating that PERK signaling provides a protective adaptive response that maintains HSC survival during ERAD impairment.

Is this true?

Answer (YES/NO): NO